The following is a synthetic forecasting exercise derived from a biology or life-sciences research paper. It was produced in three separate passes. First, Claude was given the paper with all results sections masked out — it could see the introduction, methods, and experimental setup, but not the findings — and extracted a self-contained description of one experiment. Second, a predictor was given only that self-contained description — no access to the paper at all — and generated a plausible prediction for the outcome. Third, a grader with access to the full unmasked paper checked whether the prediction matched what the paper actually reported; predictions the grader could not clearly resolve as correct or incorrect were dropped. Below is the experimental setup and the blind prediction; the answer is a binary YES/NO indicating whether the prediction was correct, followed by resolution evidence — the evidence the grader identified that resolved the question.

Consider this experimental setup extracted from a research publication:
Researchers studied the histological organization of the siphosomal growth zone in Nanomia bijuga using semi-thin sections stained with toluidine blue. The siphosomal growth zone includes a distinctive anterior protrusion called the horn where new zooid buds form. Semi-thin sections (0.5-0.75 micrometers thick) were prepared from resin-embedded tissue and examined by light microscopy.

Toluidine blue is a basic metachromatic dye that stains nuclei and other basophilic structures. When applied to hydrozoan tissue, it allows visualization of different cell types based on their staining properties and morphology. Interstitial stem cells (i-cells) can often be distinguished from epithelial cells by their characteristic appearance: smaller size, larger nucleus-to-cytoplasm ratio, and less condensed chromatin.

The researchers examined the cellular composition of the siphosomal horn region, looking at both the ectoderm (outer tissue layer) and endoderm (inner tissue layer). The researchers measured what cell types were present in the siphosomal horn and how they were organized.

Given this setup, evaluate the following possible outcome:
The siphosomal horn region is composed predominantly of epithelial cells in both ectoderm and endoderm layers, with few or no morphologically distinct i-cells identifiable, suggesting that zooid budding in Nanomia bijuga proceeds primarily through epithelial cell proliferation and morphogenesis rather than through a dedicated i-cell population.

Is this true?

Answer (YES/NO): NO